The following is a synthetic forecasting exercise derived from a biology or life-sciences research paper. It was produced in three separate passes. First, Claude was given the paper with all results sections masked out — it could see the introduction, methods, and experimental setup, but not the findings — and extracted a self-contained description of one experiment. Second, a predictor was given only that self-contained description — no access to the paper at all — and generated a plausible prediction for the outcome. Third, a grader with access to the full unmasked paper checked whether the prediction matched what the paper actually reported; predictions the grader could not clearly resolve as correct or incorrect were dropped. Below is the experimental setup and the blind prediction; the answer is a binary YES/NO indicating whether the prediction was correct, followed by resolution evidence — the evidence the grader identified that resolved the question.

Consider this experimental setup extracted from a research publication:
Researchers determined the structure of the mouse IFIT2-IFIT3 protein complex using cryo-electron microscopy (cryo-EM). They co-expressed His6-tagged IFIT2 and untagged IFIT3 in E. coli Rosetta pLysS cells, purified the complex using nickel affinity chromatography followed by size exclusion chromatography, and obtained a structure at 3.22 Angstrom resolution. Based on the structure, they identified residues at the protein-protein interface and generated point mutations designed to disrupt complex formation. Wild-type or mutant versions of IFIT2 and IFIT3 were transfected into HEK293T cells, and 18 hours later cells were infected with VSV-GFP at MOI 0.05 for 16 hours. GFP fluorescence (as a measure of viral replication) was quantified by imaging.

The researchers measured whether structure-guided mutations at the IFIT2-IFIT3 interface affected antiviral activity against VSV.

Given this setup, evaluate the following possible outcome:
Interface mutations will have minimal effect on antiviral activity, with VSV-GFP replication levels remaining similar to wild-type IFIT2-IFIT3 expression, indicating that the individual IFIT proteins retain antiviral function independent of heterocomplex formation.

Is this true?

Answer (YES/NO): NO